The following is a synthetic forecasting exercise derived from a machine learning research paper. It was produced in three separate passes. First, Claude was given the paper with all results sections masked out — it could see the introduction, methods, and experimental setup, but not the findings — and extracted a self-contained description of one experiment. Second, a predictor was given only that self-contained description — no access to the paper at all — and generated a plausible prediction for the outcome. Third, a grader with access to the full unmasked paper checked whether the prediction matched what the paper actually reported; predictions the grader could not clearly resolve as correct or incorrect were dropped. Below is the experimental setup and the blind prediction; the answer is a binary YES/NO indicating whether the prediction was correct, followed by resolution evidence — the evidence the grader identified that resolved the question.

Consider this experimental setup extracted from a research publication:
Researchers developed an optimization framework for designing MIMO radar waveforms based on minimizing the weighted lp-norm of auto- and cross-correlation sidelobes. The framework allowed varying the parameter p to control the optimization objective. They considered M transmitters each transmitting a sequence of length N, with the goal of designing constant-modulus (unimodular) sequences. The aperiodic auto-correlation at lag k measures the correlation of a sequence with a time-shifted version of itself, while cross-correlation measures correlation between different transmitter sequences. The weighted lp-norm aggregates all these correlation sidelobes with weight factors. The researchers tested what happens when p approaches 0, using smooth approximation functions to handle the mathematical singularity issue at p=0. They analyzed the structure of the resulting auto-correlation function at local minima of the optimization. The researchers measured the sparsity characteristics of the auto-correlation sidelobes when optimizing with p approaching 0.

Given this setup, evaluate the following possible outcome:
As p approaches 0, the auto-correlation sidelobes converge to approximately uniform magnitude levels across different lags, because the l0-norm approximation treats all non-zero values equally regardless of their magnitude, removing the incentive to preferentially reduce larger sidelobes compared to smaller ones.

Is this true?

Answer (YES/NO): NO